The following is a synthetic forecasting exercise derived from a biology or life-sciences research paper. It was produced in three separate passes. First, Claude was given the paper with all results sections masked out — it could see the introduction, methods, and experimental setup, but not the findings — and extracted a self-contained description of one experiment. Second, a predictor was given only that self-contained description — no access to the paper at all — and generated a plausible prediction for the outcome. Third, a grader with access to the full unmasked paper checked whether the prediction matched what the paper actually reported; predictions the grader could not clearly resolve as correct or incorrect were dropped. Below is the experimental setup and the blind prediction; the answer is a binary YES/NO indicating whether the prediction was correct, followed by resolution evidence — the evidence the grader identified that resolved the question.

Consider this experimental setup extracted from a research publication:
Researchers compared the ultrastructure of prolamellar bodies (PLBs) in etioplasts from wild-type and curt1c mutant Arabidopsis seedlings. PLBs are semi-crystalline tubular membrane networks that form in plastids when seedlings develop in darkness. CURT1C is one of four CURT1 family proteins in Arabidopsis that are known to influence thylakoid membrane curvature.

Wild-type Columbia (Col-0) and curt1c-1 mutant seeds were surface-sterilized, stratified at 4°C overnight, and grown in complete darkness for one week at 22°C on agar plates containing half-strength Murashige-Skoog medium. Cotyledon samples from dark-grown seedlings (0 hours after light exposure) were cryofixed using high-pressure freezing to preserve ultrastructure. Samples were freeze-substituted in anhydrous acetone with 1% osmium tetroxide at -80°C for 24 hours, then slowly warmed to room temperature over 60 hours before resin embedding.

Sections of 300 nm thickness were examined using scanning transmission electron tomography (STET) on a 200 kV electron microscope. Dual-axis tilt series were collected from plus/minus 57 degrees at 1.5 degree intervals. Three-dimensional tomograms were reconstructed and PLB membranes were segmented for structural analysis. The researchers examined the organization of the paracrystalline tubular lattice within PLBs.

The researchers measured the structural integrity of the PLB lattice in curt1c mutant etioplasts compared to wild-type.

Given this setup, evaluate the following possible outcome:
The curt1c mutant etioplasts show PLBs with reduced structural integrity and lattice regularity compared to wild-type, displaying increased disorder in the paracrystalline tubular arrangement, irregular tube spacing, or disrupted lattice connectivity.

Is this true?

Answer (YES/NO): YES